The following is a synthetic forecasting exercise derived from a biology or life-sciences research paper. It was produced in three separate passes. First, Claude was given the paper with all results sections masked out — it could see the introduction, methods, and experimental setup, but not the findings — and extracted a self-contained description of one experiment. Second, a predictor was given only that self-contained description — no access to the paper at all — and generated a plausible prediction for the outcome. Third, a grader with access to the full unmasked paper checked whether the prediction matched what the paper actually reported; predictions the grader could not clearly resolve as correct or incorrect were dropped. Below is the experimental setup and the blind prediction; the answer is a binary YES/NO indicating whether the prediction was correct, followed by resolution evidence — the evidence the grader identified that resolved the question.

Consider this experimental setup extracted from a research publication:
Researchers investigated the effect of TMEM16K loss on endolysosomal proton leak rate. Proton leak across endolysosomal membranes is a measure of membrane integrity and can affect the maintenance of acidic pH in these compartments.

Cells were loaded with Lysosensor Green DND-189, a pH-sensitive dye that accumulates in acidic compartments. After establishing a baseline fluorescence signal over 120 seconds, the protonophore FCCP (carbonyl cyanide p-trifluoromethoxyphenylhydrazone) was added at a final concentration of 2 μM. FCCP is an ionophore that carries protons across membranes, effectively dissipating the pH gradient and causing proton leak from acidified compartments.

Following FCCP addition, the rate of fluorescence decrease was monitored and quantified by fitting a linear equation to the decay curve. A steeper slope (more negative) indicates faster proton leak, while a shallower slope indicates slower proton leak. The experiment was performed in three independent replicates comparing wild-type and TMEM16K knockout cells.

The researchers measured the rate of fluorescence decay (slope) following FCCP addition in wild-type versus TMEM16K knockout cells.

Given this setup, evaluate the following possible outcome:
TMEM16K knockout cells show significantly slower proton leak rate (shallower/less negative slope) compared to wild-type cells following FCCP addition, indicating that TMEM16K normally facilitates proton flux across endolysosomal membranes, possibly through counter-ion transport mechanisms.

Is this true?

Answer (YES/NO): NO